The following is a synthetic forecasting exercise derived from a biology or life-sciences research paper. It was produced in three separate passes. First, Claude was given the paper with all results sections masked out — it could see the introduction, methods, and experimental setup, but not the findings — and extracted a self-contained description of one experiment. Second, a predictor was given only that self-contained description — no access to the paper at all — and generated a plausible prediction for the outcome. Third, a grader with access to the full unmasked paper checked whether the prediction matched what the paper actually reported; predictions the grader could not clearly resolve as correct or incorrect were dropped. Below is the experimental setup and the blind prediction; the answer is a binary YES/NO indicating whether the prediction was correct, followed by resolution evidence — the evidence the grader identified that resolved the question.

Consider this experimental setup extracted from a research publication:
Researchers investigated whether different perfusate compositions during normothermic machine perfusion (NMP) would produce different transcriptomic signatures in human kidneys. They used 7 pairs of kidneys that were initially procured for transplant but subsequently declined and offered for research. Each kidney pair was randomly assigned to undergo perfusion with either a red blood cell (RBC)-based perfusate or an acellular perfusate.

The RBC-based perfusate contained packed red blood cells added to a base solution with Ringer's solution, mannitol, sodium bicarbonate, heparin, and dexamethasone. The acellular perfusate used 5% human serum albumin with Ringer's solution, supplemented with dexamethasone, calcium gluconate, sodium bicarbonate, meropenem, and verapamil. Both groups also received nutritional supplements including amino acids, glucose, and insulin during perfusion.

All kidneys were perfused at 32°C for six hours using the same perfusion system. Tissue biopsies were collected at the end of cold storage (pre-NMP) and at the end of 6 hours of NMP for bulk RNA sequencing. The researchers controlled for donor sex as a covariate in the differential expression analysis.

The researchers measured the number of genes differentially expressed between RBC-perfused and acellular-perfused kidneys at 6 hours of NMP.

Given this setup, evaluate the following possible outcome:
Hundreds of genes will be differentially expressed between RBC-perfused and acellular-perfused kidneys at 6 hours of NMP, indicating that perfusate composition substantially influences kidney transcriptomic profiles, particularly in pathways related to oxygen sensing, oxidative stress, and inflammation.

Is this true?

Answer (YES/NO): NO